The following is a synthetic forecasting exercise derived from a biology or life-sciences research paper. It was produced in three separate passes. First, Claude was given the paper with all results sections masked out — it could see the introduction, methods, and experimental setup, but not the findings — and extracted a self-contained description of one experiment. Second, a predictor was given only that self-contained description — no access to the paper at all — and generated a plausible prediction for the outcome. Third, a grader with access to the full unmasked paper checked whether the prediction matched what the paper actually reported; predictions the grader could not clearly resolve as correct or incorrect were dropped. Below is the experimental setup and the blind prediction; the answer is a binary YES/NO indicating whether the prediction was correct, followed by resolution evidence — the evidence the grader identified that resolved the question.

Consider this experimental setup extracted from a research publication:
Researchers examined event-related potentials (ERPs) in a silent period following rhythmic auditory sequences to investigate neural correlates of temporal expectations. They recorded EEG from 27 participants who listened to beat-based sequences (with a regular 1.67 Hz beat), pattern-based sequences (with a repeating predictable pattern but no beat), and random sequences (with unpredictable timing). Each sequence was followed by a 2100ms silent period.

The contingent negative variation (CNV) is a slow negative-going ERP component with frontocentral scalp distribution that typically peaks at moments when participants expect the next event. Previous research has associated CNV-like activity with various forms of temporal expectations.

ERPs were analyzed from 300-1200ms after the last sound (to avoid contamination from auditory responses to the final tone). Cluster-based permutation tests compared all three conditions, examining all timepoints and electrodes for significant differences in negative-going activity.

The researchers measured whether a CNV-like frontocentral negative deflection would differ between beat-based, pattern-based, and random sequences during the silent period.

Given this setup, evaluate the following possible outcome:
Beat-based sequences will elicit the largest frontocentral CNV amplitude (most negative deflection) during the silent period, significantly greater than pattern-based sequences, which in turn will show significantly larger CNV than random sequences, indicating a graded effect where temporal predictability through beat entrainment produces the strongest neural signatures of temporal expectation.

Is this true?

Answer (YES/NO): NO